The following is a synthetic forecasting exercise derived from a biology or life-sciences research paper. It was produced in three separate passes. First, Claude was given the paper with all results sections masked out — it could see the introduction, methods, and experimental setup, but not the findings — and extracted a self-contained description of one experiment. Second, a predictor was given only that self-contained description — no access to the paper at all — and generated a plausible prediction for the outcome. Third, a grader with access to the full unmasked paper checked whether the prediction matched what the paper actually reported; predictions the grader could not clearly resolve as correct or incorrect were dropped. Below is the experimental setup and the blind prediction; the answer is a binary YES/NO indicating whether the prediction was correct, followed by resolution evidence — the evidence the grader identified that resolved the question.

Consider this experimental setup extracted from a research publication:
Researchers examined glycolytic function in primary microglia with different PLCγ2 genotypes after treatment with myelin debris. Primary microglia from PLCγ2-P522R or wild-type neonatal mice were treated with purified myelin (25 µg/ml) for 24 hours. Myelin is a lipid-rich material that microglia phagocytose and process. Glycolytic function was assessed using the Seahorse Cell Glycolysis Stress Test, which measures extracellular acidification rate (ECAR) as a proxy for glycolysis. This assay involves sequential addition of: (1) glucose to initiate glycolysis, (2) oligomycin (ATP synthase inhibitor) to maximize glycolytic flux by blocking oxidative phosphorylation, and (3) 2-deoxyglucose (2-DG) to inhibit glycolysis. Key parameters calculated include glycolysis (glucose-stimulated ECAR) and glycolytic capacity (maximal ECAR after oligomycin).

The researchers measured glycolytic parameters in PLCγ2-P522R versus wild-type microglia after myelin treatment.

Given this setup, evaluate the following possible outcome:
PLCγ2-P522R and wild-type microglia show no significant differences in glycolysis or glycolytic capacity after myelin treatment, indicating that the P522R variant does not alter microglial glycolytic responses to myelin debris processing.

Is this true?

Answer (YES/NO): YES